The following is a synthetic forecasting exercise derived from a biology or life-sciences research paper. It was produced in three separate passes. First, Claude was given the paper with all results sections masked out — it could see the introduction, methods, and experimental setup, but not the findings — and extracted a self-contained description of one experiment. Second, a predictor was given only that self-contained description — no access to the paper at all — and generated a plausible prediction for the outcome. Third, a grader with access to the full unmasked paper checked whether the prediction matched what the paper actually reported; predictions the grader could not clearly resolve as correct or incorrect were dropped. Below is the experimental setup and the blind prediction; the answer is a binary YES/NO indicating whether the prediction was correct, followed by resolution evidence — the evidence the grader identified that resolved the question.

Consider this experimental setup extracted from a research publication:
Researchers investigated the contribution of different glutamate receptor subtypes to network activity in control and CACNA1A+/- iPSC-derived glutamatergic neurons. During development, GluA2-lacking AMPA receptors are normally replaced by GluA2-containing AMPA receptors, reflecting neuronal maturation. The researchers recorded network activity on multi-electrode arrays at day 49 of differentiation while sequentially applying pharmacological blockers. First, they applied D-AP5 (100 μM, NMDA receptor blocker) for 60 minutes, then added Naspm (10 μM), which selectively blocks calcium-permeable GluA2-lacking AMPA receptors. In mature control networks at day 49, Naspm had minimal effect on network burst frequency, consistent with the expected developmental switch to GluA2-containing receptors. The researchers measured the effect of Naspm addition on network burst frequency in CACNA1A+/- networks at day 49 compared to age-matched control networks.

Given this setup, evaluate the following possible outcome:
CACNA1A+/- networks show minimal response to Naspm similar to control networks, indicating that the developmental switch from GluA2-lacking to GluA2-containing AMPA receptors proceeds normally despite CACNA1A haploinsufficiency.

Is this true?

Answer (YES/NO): NO